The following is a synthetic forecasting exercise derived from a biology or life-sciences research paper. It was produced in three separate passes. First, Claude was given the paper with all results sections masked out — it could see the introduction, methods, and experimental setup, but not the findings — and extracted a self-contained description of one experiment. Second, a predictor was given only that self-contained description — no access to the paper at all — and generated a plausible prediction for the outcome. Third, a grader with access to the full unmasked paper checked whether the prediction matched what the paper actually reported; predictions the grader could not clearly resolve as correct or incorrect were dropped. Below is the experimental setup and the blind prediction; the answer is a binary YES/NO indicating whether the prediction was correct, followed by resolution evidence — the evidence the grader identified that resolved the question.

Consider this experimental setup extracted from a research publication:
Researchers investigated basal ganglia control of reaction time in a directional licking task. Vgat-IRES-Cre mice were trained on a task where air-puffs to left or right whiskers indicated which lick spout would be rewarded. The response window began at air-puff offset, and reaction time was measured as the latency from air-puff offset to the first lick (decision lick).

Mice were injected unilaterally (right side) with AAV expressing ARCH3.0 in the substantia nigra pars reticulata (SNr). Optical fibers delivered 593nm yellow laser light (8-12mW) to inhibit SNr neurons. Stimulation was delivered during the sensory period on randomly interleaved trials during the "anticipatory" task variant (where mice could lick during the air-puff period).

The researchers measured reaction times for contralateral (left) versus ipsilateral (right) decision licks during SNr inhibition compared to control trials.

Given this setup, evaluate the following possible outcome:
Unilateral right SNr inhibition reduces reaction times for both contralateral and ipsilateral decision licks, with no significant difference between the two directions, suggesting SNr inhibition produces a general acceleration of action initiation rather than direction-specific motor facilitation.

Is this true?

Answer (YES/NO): NO